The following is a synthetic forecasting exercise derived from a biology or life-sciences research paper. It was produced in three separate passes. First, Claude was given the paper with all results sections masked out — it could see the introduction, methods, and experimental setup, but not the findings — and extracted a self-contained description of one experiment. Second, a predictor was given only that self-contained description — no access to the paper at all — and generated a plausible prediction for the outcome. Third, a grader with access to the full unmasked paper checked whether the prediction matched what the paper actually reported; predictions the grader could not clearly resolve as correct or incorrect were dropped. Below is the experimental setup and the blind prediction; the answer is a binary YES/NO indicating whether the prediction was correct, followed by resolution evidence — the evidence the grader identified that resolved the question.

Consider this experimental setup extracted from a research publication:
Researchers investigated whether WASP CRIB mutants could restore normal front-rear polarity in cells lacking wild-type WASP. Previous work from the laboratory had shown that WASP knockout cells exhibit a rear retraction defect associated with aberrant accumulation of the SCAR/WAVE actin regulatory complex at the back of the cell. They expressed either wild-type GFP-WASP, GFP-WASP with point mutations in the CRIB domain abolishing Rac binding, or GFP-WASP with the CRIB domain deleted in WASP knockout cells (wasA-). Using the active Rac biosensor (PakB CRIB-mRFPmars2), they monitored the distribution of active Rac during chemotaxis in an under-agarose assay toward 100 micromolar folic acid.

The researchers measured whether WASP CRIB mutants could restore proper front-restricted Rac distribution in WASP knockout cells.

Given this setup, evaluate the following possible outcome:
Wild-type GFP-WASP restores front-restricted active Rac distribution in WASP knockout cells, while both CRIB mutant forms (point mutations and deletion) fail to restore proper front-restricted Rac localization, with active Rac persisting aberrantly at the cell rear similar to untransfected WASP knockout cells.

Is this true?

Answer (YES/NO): YES